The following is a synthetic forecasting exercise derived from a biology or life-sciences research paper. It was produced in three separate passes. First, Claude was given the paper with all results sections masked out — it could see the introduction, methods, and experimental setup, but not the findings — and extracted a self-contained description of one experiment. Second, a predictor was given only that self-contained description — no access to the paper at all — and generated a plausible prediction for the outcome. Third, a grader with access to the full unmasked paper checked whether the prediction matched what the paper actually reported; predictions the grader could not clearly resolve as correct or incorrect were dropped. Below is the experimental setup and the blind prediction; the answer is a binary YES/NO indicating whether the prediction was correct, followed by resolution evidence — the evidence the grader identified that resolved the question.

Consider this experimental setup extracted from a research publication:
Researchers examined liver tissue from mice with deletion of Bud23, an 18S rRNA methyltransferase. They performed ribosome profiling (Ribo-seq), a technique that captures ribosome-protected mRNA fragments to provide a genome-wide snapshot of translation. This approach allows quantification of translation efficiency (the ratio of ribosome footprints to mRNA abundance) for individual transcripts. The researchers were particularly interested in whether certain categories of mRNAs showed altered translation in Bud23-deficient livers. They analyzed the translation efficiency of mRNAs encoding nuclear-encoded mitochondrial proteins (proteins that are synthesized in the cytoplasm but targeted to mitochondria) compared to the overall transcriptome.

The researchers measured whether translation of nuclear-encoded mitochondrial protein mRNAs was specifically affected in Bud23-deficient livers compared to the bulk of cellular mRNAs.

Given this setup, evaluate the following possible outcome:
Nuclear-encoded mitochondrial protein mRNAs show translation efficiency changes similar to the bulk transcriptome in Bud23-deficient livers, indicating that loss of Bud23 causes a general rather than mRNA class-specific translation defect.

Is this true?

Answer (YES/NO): NO